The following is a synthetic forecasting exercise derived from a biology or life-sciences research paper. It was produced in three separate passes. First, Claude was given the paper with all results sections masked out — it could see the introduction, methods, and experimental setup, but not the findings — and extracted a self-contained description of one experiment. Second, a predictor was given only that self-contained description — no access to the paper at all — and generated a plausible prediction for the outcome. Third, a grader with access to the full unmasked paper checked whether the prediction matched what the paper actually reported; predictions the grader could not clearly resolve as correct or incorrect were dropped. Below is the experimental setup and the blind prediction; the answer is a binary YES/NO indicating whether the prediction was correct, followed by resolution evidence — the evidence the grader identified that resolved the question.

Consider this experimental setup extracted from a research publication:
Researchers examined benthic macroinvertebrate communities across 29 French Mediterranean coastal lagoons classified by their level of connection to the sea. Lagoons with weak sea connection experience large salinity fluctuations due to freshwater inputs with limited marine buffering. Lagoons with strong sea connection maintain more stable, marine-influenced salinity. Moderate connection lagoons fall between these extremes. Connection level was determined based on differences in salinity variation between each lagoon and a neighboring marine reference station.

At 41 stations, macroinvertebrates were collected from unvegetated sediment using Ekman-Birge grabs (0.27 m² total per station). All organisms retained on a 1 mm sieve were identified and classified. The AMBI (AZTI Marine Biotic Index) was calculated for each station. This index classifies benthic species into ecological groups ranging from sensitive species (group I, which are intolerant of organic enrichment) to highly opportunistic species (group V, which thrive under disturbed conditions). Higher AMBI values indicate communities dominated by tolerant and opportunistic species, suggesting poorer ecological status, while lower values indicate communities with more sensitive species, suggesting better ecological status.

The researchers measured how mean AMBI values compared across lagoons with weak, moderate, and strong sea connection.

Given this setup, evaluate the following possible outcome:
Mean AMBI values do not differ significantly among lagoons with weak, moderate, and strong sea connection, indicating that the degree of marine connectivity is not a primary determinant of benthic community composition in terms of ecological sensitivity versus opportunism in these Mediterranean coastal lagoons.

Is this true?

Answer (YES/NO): YES